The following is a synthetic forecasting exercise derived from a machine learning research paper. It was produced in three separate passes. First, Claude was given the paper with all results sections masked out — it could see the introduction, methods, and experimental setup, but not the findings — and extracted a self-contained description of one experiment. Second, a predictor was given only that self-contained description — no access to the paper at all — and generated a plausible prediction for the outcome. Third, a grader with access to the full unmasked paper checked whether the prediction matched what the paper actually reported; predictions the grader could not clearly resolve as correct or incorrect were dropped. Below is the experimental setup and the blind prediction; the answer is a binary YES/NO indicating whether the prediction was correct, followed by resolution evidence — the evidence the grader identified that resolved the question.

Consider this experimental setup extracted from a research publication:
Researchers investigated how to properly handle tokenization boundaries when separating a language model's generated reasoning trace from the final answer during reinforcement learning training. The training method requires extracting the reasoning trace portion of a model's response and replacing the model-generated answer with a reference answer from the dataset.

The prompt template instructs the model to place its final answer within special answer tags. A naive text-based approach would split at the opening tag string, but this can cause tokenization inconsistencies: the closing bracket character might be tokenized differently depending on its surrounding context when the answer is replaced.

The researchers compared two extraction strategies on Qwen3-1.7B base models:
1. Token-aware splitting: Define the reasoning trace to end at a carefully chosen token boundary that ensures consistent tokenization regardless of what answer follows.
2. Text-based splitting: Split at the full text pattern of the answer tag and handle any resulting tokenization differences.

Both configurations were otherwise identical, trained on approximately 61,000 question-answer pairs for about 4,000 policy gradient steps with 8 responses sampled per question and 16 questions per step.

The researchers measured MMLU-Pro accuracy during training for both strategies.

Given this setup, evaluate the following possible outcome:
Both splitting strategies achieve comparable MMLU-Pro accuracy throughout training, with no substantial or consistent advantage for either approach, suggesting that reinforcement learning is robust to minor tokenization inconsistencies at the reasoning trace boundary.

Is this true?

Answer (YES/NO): NO